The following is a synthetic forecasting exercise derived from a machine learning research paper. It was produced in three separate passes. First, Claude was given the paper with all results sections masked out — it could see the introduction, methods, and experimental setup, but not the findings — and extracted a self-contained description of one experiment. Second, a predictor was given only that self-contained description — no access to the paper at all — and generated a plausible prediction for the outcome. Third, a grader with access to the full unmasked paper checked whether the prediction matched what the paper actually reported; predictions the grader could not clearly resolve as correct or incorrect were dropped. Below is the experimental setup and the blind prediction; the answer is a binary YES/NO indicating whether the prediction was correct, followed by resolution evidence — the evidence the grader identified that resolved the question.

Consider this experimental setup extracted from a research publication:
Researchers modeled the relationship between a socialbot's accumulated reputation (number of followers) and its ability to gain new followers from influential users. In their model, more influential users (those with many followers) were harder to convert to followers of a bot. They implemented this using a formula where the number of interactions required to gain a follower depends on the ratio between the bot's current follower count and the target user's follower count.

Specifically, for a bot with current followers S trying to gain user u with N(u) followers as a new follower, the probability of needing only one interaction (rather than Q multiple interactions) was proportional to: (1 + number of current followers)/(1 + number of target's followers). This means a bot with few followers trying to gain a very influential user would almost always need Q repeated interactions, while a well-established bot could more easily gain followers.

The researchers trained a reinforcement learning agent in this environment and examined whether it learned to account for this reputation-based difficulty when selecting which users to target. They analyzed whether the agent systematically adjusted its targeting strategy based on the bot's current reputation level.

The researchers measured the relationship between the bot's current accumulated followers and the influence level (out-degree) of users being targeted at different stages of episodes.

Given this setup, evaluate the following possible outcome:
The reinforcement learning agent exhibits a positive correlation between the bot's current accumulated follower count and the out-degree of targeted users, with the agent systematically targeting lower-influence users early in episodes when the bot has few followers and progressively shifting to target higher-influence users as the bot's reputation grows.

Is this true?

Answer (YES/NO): YES